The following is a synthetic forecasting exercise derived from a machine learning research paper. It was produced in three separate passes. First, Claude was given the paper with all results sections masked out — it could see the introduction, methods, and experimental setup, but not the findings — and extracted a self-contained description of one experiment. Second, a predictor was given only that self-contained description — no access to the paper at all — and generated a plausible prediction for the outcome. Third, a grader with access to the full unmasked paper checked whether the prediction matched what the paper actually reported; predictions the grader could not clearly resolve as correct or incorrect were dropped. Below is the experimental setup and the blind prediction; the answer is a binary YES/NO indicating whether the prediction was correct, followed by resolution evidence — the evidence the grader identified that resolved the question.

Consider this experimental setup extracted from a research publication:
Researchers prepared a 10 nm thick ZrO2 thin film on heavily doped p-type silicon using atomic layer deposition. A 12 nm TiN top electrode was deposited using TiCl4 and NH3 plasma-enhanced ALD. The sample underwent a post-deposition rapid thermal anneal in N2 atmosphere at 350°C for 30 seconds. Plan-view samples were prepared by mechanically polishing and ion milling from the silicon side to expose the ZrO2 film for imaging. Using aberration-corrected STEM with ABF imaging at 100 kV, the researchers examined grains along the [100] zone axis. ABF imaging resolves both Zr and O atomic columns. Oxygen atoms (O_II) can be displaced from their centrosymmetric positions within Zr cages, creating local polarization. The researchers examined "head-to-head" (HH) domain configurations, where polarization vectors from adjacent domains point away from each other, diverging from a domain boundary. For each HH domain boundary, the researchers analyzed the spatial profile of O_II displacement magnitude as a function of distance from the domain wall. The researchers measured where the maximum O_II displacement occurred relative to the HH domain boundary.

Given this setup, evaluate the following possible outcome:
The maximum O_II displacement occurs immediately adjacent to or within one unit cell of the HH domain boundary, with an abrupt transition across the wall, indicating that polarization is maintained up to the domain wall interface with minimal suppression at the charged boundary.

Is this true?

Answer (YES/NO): YES